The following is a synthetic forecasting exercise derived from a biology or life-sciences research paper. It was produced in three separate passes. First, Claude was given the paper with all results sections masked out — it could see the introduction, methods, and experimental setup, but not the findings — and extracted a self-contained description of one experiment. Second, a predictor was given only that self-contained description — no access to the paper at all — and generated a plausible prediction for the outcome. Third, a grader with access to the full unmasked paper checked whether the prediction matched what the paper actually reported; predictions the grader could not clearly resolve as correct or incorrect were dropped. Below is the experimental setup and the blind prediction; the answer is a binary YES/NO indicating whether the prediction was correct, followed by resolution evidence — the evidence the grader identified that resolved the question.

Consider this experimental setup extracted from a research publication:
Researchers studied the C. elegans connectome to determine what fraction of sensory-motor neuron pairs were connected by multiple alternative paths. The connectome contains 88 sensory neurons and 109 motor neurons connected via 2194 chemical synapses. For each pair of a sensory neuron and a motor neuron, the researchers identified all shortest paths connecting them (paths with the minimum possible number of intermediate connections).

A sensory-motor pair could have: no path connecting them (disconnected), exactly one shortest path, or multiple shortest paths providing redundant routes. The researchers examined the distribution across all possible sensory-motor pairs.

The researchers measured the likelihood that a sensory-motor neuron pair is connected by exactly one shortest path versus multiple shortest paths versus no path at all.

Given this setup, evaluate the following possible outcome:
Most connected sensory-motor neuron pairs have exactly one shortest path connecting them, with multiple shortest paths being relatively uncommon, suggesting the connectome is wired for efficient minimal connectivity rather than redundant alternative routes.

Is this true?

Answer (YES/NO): NO